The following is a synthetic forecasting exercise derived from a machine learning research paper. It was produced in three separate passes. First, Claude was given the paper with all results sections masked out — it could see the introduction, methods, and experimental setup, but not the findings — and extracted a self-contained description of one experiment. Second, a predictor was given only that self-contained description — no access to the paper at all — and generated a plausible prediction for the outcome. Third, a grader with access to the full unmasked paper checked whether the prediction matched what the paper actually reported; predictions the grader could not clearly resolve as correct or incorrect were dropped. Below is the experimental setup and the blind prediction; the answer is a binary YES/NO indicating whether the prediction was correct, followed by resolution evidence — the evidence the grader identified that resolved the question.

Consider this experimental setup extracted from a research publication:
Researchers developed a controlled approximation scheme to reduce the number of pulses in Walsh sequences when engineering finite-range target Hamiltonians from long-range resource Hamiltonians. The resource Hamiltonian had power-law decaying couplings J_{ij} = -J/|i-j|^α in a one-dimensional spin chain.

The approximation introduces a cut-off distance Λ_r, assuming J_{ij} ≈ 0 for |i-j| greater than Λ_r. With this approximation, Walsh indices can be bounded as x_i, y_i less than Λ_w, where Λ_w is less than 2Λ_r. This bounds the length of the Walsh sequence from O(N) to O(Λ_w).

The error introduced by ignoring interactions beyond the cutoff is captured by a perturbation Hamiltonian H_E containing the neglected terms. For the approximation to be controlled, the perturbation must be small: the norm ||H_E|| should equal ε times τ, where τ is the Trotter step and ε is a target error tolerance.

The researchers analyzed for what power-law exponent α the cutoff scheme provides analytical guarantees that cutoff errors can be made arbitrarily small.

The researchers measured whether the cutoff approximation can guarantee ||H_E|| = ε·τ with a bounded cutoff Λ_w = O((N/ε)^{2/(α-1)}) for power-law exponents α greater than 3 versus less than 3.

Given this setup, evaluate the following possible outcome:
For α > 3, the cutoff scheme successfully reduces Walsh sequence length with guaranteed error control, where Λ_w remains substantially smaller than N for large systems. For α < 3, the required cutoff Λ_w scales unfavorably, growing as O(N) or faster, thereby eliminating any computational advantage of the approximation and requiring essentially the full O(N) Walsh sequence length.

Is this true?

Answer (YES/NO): NO